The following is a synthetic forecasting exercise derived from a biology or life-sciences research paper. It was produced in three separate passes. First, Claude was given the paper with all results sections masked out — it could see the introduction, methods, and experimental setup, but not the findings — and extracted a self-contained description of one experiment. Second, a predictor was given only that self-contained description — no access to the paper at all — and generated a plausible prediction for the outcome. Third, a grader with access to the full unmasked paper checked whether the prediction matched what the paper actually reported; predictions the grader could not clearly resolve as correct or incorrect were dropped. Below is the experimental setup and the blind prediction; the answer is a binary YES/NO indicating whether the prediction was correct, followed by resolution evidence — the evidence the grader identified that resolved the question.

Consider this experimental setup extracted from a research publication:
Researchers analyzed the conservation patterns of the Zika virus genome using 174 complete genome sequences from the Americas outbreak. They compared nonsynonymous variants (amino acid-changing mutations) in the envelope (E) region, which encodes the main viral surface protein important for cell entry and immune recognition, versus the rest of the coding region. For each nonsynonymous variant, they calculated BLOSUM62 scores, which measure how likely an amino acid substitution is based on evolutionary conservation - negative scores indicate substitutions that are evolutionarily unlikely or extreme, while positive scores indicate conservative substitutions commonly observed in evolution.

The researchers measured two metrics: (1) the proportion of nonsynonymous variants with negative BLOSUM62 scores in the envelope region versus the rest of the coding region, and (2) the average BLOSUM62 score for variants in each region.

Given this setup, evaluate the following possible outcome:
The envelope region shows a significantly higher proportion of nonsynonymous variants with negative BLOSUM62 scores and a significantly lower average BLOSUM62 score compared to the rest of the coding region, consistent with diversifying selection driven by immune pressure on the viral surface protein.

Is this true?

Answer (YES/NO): NO